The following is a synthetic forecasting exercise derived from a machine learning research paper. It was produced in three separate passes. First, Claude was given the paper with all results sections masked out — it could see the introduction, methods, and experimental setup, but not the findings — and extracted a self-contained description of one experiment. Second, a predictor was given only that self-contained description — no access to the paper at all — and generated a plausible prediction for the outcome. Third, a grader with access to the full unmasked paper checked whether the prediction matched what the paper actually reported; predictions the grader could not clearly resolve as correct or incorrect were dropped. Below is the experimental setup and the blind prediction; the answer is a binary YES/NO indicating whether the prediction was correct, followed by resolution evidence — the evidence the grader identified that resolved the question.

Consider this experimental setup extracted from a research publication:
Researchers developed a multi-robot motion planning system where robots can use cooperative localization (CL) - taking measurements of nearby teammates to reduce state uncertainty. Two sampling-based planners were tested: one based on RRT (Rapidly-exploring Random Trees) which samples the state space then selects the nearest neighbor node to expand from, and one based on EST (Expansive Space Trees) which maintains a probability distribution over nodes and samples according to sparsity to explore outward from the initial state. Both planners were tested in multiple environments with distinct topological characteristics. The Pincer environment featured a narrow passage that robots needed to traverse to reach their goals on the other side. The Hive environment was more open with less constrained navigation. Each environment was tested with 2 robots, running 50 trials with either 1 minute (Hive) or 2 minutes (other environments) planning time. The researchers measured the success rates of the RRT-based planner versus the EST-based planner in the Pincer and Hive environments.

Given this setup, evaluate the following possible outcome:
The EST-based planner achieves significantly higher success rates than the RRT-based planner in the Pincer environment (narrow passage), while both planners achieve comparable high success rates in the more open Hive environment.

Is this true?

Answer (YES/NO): NO